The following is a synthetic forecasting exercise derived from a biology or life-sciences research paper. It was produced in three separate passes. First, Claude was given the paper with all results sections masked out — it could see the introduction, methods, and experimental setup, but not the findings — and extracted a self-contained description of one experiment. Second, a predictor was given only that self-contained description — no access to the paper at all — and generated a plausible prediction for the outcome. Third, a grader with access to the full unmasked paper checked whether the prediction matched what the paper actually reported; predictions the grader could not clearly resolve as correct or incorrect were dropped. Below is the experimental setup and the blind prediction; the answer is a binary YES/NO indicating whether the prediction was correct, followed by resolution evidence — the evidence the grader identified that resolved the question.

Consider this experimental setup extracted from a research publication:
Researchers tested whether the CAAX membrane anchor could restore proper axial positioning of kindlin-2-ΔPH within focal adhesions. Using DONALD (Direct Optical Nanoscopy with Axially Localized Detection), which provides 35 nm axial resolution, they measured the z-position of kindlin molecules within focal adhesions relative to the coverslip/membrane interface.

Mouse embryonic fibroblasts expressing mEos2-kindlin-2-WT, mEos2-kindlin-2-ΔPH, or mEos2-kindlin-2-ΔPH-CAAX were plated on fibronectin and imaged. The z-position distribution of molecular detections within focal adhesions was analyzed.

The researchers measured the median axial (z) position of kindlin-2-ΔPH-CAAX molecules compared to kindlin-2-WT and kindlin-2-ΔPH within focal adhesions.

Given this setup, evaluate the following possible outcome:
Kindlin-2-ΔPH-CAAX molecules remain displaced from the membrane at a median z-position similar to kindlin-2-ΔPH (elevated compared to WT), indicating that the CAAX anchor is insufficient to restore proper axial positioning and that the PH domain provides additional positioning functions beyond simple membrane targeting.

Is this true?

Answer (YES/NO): NO